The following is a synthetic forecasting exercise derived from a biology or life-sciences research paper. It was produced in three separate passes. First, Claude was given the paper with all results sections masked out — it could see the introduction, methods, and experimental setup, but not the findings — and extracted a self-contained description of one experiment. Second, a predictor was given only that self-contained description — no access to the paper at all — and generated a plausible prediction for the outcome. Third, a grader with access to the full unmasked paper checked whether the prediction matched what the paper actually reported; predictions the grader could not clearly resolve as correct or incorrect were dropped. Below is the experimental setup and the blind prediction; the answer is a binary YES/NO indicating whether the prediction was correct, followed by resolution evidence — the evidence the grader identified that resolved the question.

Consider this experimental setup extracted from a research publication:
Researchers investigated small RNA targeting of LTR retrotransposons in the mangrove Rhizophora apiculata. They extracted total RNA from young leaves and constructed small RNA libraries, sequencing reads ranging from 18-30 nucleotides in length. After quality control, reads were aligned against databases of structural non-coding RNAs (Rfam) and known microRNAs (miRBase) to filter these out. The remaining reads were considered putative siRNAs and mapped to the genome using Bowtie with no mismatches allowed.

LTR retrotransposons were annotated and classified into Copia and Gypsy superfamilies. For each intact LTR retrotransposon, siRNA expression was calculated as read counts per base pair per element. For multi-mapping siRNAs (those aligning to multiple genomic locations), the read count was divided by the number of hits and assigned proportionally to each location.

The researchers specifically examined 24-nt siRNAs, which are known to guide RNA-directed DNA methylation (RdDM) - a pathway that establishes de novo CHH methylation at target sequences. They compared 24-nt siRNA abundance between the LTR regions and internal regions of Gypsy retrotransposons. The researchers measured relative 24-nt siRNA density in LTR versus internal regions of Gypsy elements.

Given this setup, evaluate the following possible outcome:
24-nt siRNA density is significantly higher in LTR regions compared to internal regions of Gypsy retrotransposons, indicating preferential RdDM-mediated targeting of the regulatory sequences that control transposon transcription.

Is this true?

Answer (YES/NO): YES